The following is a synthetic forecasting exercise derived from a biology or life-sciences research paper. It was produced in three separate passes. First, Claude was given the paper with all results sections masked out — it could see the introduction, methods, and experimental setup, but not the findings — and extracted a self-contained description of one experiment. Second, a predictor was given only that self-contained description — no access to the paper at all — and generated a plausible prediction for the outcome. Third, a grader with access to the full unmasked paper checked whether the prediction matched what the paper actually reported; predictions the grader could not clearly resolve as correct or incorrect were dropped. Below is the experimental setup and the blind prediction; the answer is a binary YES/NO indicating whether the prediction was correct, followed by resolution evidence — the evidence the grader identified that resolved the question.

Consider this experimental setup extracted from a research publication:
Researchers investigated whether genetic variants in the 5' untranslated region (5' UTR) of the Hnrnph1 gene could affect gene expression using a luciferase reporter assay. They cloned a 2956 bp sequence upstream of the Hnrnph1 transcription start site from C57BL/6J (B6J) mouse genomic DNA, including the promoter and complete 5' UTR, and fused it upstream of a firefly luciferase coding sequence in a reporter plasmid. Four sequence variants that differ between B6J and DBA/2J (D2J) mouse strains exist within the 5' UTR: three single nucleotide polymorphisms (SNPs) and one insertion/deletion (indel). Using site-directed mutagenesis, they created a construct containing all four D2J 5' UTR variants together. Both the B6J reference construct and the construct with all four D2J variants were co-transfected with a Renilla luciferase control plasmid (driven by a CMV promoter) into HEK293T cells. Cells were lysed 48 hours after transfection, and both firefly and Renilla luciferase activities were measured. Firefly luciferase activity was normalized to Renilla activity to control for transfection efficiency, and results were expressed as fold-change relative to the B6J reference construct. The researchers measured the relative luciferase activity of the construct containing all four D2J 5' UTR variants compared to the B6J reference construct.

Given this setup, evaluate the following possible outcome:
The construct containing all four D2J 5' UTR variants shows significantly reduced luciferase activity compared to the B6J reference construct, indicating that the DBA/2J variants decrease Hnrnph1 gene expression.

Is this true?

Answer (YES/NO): YES